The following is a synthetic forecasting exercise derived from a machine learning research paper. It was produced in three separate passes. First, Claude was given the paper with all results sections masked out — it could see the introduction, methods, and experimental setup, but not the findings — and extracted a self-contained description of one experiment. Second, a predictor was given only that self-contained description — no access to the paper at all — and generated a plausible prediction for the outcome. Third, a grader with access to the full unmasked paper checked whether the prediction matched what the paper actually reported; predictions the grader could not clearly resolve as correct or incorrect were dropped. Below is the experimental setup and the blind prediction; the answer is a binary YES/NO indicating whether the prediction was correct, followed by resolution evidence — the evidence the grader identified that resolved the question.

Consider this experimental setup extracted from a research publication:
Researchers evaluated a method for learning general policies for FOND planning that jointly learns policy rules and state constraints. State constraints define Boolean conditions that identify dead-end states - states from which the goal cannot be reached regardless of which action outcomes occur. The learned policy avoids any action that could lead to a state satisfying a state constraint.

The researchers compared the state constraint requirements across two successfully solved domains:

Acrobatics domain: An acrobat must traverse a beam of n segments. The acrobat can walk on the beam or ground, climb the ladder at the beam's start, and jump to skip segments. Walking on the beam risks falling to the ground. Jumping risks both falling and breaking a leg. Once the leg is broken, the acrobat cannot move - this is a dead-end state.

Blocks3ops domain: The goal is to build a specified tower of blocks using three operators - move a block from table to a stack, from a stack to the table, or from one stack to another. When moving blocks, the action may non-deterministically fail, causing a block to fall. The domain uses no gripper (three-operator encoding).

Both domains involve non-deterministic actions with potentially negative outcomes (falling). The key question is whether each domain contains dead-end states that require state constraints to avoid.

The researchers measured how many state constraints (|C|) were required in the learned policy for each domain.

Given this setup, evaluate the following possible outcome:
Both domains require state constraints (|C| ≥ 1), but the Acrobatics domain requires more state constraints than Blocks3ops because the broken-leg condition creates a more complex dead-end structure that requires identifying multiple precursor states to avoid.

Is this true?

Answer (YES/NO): NO